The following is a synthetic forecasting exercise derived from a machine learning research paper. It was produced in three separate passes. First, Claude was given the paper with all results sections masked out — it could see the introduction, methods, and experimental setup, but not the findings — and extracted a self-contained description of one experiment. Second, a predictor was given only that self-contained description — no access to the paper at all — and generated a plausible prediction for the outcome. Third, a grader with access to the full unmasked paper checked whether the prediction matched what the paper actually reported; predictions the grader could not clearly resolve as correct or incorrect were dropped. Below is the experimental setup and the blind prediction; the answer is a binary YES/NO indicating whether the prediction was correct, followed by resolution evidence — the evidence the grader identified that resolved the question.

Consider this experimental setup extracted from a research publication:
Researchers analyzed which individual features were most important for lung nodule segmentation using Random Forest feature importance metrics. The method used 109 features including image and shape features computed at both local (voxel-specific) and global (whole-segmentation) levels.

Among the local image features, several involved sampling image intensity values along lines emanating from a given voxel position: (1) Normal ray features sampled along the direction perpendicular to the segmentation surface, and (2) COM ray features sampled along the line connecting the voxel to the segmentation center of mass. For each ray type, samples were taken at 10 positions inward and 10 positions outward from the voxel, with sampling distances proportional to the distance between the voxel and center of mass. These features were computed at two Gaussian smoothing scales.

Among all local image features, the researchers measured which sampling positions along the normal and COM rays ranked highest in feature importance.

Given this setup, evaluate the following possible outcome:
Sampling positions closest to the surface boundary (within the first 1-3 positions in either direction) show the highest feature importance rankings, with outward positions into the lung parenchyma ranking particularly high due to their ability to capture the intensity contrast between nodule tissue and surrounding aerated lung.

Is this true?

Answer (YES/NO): NO